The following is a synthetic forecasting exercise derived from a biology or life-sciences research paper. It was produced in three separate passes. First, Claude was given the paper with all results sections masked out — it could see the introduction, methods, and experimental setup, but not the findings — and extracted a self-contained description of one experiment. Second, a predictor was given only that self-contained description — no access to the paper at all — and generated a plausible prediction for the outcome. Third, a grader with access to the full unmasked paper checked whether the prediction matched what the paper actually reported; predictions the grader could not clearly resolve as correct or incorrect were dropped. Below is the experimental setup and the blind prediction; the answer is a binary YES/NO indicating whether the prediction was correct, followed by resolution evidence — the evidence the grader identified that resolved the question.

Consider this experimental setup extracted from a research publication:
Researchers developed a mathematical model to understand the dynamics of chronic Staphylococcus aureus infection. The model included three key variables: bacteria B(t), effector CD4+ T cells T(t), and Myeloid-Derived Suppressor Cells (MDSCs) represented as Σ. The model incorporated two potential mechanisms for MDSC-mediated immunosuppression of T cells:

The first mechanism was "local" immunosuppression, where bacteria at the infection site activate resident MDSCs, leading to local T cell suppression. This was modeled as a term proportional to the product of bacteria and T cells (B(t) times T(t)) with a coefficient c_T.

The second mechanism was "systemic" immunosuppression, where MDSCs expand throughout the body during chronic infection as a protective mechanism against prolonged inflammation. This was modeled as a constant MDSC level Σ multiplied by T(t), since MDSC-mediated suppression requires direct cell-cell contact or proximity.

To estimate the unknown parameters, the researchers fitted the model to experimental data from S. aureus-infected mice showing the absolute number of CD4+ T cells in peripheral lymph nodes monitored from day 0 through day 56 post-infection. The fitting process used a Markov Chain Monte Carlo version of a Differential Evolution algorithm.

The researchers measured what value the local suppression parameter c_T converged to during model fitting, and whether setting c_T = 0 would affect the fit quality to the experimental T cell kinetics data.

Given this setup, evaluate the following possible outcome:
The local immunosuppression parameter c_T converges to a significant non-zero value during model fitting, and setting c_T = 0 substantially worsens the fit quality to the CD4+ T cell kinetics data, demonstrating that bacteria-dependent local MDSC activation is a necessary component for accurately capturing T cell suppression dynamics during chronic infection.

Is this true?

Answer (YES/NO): NO